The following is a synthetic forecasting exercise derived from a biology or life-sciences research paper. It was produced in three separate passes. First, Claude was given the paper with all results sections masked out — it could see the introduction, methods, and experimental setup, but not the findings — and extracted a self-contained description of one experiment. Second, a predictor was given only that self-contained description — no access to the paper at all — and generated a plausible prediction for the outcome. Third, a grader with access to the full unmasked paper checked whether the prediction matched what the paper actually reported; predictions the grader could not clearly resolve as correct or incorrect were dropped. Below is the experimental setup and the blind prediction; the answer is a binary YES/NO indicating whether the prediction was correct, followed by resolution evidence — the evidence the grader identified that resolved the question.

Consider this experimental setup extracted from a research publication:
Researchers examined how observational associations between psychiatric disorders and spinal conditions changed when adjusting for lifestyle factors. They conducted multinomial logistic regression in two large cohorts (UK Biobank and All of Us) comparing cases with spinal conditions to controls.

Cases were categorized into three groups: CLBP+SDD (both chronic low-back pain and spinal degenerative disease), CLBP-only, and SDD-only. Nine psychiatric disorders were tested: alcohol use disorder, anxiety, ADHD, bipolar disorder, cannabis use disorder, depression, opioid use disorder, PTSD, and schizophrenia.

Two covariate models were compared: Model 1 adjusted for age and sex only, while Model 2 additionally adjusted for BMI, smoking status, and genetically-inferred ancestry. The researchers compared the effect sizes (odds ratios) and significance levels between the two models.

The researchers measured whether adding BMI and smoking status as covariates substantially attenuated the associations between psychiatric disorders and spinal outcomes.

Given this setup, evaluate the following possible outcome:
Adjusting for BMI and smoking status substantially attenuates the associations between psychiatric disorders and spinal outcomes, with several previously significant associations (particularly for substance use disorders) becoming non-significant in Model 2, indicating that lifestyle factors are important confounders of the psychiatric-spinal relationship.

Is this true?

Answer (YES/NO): NO